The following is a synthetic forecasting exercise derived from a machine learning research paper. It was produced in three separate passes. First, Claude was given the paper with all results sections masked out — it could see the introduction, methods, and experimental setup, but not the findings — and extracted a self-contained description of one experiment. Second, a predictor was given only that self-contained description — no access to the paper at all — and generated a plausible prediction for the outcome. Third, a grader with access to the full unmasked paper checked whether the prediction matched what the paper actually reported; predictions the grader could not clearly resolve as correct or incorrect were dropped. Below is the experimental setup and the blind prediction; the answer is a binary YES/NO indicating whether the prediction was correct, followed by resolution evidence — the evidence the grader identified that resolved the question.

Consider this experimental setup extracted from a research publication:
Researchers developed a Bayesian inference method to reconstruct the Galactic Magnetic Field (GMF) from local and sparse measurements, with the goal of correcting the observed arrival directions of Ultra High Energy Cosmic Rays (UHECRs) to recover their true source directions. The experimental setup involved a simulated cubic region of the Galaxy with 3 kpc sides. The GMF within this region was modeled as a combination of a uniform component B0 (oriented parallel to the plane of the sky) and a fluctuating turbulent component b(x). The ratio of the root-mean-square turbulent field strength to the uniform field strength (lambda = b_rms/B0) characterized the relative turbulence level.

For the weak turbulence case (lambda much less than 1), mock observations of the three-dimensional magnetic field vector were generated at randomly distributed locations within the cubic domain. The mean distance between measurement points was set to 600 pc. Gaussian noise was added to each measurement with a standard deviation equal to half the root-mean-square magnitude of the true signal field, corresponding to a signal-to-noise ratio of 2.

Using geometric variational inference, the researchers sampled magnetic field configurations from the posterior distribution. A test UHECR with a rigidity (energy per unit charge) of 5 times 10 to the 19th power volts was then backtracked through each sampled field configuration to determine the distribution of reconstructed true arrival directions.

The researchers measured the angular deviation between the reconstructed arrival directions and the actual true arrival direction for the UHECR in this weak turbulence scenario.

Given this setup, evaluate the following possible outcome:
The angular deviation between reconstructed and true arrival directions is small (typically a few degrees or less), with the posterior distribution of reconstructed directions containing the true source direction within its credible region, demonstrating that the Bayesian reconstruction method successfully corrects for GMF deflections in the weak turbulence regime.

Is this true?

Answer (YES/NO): YES